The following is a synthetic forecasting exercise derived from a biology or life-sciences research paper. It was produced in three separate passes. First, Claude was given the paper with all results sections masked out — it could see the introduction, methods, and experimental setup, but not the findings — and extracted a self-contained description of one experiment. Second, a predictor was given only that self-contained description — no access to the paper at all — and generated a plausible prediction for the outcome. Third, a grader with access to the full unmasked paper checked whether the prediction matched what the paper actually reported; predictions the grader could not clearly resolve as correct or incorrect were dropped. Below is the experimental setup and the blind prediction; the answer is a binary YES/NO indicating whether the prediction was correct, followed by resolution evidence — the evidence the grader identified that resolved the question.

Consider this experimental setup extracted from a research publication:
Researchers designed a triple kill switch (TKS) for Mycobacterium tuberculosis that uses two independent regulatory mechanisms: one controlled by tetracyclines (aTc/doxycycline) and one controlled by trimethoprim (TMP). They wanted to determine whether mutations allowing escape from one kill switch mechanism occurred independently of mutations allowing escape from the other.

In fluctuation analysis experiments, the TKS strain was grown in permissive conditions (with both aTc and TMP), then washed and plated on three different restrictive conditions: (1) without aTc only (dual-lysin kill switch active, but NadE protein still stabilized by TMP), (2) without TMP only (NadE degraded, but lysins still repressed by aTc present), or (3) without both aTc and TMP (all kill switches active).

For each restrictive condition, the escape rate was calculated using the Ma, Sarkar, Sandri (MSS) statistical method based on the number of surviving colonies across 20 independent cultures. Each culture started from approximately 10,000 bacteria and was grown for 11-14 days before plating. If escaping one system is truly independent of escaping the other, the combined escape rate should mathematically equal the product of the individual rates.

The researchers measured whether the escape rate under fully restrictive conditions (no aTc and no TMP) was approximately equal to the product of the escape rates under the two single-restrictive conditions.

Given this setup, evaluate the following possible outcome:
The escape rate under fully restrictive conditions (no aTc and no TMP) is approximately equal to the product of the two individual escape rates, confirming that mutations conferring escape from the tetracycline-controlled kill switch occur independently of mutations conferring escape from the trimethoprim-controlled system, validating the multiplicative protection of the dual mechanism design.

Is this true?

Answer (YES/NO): YES